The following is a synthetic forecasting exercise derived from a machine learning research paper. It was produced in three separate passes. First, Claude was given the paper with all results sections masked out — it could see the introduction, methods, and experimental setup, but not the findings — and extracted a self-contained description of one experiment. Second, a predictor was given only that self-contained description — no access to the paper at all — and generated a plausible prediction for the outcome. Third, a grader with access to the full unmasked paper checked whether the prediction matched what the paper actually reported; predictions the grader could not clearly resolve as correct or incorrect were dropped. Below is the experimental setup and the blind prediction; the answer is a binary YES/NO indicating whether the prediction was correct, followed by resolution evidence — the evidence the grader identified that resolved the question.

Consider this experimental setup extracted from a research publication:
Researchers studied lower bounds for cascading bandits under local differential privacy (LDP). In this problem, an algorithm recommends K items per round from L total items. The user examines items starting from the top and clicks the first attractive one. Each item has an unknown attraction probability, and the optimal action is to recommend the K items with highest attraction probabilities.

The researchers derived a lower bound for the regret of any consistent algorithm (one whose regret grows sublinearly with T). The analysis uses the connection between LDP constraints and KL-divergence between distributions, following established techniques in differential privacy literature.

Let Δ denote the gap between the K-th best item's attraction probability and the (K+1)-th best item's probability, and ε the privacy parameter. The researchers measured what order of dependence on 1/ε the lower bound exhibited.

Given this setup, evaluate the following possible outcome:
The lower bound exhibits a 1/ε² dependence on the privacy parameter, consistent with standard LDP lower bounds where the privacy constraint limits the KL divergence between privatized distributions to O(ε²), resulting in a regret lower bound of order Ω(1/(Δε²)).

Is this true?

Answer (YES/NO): YES